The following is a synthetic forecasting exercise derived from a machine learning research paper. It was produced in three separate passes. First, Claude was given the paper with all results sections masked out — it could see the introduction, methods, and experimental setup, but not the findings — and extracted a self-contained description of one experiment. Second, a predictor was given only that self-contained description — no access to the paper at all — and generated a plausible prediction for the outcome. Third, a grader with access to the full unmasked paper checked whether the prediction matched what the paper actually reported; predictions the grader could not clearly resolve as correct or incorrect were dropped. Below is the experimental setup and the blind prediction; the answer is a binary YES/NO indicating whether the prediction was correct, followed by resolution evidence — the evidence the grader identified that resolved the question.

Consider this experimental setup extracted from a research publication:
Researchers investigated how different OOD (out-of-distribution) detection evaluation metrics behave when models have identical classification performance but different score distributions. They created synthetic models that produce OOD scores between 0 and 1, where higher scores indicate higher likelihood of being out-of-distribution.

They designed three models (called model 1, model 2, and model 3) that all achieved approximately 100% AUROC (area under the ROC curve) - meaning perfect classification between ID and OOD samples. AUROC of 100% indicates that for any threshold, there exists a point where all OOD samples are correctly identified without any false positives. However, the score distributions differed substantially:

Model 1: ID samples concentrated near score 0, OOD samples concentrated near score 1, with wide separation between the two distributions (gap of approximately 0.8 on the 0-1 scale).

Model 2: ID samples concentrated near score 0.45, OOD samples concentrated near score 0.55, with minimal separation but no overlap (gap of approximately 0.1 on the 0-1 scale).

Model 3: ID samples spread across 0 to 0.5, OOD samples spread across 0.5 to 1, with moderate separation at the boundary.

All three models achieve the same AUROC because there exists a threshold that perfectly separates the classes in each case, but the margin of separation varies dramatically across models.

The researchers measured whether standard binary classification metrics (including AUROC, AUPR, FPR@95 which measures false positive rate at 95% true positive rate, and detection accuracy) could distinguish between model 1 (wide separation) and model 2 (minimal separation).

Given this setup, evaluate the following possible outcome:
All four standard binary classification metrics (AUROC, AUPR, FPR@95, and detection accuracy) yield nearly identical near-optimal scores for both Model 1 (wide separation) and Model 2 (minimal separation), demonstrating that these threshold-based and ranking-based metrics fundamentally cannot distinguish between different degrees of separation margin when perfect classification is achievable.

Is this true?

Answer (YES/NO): YES